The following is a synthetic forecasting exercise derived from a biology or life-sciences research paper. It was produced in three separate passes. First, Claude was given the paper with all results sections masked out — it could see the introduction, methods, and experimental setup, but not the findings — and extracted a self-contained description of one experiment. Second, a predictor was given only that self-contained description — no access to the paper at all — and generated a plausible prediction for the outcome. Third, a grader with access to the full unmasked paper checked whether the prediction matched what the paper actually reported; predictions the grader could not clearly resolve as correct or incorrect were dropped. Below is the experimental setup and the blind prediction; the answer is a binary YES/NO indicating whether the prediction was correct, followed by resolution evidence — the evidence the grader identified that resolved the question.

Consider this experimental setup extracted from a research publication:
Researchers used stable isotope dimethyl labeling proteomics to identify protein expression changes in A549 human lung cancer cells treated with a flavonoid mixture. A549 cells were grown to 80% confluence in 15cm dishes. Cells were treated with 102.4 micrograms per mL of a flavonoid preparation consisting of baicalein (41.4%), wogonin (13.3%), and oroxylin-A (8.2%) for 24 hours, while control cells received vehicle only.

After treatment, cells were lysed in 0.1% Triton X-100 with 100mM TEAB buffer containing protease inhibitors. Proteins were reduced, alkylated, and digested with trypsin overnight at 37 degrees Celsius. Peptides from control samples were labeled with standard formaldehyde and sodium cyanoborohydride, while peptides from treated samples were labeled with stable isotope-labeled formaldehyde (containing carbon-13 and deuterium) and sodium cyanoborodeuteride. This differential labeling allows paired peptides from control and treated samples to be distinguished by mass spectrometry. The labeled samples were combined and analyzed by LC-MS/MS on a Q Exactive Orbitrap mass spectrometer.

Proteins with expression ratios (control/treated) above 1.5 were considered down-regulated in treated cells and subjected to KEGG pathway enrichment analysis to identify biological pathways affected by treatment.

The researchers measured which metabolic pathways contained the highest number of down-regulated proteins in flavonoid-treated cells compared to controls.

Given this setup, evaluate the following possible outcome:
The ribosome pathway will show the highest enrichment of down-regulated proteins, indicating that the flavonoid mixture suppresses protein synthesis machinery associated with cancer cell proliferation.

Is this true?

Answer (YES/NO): NO